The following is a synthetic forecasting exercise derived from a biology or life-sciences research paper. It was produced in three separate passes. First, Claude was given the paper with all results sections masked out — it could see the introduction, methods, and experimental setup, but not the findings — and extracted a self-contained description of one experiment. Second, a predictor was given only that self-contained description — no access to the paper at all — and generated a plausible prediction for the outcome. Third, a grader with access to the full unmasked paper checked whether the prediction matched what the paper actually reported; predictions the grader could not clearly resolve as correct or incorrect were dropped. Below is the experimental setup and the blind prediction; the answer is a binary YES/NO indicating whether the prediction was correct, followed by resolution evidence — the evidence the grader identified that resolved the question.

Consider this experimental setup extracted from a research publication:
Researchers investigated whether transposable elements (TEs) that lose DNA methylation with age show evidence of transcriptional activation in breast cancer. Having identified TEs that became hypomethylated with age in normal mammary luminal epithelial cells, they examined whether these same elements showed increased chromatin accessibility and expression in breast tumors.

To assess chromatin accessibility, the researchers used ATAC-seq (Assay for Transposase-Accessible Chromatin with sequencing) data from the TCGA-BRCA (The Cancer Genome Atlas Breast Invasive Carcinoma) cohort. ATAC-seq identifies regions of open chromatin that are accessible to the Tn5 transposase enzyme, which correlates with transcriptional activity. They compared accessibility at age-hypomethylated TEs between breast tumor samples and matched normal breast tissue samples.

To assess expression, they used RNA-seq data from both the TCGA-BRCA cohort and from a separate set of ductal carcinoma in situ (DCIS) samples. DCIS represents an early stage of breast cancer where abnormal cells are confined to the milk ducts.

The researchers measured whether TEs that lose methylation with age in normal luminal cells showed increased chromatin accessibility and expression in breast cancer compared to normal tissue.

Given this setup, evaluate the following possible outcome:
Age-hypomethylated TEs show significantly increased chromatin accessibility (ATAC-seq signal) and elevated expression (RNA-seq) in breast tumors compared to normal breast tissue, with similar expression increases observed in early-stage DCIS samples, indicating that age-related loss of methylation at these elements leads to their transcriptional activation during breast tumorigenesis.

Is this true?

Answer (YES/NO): NO